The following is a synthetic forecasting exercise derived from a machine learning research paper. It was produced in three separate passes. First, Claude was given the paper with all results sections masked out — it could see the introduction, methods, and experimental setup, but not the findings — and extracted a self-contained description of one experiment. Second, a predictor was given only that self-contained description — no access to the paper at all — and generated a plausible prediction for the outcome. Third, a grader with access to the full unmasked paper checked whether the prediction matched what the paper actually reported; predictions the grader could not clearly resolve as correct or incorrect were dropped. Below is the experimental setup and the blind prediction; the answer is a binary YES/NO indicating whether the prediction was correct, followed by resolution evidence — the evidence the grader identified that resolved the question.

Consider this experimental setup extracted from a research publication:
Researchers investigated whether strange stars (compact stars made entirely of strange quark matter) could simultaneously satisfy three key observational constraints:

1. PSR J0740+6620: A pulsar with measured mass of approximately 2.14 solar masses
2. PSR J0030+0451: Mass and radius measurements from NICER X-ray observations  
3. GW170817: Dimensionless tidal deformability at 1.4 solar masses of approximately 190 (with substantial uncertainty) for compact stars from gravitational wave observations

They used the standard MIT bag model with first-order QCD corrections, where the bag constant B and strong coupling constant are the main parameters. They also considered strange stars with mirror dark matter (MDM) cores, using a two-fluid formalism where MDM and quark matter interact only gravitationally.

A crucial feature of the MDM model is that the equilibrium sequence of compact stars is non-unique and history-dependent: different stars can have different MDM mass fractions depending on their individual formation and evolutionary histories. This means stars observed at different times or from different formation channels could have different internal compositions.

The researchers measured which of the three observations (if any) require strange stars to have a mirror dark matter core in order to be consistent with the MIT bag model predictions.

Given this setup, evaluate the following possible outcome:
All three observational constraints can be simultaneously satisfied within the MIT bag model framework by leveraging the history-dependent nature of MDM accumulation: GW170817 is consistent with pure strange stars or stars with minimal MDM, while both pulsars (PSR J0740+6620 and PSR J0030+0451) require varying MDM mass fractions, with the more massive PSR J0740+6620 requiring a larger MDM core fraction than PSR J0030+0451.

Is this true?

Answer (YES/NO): NO